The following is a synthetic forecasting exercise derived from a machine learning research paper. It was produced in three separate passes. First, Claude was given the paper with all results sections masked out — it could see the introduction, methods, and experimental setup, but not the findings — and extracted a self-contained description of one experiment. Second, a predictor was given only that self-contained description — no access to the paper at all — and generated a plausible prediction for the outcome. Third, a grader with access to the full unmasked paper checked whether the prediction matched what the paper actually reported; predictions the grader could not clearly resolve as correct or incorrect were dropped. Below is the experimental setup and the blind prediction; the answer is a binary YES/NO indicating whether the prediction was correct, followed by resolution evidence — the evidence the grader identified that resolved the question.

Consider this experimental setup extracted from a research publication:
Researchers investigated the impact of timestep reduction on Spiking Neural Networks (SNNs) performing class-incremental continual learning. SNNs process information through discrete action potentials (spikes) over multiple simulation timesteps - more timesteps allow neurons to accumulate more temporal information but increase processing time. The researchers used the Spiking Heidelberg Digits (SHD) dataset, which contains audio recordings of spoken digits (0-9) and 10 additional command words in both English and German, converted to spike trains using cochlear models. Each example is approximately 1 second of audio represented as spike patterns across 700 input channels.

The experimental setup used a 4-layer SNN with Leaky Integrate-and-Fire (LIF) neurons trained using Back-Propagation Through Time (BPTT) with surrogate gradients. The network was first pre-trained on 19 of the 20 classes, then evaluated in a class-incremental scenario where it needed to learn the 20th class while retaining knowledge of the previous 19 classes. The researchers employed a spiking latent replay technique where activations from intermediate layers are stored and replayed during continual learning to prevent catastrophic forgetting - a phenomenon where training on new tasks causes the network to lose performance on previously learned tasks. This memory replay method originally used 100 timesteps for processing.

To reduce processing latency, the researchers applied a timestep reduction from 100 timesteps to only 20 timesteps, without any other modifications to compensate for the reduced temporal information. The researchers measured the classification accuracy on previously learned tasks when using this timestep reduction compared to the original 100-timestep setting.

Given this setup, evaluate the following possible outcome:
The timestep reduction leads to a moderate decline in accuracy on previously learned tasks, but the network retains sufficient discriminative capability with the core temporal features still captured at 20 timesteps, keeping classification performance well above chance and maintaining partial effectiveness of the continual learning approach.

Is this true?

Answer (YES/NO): NO